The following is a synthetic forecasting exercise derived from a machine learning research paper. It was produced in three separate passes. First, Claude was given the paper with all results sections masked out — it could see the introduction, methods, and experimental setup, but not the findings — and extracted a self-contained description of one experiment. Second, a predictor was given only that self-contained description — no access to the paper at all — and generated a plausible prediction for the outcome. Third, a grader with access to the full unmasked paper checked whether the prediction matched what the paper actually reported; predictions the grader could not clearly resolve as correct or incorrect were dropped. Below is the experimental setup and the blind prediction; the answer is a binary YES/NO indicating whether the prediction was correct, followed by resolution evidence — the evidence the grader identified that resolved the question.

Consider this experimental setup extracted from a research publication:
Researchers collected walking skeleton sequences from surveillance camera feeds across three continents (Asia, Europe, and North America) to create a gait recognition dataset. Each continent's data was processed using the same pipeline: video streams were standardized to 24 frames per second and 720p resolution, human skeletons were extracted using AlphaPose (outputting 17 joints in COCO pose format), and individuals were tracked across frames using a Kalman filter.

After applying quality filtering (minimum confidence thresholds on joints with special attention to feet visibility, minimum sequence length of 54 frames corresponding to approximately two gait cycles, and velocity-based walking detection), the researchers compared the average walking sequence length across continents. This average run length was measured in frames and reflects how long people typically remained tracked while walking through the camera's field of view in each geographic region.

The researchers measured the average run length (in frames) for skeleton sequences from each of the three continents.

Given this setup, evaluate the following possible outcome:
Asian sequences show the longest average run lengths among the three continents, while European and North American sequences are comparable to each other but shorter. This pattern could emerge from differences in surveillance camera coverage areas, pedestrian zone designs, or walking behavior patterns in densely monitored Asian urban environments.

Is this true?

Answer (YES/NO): NO